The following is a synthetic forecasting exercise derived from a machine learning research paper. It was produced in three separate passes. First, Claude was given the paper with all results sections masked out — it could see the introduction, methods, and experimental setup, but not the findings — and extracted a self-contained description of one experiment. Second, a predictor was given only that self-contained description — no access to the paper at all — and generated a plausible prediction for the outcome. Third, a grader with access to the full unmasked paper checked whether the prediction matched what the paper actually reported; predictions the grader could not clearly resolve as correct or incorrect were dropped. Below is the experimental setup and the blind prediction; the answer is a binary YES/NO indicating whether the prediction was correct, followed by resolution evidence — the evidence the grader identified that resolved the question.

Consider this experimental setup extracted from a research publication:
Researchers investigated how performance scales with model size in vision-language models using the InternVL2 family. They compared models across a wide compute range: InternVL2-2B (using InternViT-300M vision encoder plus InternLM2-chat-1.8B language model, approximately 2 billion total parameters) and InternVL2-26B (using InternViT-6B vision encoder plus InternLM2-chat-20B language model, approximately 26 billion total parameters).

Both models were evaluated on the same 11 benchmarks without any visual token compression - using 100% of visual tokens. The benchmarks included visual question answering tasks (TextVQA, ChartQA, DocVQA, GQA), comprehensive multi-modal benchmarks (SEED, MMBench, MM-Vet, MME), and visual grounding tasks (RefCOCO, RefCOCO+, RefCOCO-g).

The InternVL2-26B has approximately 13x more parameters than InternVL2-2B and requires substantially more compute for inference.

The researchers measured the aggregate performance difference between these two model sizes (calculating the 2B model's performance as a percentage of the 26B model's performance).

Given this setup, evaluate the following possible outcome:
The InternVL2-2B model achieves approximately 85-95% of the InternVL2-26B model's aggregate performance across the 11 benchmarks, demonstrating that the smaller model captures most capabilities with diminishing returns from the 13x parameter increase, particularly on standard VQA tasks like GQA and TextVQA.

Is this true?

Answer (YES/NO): YES